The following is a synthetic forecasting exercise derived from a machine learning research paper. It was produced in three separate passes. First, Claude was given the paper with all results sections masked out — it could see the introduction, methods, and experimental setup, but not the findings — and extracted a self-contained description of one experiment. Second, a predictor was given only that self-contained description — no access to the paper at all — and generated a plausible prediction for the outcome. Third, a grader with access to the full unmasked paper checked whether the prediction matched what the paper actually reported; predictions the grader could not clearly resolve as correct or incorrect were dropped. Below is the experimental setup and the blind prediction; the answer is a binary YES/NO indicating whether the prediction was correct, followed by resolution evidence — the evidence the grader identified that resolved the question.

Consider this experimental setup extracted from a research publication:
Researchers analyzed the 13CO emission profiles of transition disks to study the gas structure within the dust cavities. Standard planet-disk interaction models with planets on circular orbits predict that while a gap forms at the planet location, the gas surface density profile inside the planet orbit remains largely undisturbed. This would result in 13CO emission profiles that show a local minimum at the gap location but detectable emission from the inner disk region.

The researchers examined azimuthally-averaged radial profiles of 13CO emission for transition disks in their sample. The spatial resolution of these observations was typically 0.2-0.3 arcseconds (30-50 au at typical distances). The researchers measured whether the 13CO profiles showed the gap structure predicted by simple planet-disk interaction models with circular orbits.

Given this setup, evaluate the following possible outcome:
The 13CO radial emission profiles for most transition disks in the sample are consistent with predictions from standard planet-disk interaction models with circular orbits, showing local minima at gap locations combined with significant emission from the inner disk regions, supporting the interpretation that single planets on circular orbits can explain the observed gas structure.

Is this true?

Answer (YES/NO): NO